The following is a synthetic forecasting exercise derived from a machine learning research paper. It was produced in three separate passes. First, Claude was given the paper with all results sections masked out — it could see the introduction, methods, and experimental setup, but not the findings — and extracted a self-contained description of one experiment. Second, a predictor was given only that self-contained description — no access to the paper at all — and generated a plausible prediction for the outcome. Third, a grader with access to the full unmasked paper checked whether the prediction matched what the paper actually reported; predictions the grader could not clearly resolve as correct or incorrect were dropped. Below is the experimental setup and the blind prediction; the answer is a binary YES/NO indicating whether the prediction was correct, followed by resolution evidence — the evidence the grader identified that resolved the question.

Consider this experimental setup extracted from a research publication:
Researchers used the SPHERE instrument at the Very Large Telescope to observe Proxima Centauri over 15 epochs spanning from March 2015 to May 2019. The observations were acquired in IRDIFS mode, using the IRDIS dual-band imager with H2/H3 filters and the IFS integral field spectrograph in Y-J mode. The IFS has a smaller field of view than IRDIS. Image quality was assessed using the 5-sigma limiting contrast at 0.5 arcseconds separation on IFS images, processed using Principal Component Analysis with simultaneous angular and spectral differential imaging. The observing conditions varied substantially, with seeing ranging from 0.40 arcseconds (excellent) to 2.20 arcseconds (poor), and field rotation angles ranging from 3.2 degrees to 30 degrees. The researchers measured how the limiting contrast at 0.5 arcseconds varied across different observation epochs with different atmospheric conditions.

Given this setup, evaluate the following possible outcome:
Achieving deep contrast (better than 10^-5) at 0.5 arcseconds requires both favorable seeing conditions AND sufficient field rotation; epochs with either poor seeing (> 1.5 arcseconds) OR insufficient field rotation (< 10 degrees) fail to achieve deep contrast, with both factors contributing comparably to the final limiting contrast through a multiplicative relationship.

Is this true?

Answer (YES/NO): NO